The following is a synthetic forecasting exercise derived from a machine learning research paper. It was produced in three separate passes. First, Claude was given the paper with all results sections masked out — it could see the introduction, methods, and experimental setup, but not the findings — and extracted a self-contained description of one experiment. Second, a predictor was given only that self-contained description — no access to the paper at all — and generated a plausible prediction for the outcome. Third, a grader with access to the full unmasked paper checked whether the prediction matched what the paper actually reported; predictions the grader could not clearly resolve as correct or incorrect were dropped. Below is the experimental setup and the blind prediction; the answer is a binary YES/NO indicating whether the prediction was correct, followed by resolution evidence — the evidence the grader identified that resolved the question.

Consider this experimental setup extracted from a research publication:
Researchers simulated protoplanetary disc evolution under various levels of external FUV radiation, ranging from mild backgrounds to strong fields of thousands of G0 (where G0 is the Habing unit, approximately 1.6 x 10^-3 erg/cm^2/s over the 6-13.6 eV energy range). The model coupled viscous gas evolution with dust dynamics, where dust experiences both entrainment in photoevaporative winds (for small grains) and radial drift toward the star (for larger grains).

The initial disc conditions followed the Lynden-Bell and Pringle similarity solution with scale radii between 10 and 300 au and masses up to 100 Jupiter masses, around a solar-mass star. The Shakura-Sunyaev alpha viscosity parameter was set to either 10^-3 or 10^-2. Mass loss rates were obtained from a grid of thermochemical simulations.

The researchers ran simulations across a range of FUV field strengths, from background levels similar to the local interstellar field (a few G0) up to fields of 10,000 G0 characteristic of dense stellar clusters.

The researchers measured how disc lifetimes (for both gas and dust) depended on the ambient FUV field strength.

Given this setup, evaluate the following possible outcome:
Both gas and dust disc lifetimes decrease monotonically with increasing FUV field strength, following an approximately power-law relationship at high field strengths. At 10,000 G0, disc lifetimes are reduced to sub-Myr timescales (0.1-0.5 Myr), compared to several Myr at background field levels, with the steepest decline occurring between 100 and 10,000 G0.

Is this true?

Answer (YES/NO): NO